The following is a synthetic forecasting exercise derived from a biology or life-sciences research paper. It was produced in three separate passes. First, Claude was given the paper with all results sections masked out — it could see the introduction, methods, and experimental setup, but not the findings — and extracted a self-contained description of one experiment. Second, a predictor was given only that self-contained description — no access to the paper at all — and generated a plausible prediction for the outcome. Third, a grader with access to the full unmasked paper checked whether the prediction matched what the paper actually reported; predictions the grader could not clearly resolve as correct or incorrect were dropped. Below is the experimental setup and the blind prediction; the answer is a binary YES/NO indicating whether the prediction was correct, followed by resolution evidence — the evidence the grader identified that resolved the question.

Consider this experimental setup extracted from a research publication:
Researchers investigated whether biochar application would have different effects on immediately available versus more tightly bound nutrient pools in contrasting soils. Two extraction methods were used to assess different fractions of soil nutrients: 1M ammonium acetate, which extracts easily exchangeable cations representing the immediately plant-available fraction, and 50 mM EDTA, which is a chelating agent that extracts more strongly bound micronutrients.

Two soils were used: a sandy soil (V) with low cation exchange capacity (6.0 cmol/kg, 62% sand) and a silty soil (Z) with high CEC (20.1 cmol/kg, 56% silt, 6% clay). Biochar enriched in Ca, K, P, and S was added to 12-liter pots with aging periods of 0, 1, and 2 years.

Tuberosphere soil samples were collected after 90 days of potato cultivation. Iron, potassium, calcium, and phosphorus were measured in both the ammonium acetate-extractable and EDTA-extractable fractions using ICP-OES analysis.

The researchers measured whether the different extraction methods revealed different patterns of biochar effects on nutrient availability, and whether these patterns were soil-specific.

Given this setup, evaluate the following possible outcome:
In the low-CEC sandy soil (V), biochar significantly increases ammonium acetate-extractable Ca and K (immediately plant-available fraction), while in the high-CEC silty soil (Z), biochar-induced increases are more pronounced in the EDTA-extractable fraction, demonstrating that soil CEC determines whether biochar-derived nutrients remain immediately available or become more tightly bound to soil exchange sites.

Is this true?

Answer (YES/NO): NO